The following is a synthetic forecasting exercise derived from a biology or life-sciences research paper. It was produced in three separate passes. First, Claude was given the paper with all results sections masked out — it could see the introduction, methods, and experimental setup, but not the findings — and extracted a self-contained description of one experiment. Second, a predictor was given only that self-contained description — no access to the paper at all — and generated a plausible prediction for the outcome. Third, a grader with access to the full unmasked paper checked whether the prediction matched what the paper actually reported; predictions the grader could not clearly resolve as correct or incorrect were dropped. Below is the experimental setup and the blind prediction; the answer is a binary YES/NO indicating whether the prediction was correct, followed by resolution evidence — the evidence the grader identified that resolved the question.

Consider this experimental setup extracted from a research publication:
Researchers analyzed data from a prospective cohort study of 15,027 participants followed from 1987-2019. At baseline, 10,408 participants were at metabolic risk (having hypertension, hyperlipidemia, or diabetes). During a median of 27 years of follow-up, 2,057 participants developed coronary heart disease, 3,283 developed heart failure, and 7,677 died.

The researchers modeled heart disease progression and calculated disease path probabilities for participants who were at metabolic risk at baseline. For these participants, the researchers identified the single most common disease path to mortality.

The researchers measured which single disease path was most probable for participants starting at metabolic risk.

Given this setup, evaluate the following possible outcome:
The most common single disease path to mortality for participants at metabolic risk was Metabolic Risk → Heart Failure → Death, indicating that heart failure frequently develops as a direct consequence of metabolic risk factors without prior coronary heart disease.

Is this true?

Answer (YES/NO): NO